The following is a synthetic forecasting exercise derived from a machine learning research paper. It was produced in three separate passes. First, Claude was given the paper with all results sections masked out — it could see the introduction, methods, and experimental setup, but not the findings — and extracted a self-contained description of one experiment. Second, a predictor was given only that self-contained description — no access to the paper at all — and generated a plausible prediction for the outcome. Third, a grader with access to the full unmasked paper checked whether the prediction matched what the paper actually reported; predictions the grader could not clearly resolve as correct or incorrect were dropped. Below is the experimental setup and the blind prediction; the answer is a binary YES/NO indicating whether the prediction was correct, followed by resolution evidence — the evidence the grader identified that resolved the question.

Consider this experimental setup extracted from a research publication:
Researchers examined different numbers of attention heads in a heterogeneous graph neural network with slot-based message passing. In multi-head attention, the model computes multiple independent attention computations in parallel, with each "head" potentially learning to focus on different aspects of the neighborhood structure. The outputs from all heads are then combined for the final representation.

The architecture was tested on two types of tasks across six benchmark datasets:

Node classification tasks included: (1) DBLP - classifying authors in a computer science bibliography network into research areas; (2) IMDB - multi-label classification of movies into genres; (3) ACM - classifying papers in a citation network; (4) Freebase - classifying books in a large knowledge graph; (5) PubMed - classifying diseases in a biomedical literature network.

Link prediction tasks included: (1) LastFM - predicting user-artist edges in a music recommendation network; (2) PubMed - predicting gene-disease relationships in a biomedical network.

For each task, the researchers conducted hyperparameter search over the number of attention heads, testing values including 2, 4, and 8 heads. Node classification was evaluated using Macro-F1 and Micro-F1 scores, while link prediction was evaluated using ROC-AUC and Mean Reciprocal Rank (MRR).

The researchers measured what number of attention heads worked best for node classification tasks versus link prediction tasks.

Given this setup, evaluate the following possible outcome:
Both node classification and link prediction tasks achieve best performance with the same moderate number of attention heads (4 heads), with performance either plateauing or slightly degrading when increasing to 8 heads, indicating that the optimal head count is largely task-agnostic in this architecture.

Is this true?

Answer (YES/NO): NO